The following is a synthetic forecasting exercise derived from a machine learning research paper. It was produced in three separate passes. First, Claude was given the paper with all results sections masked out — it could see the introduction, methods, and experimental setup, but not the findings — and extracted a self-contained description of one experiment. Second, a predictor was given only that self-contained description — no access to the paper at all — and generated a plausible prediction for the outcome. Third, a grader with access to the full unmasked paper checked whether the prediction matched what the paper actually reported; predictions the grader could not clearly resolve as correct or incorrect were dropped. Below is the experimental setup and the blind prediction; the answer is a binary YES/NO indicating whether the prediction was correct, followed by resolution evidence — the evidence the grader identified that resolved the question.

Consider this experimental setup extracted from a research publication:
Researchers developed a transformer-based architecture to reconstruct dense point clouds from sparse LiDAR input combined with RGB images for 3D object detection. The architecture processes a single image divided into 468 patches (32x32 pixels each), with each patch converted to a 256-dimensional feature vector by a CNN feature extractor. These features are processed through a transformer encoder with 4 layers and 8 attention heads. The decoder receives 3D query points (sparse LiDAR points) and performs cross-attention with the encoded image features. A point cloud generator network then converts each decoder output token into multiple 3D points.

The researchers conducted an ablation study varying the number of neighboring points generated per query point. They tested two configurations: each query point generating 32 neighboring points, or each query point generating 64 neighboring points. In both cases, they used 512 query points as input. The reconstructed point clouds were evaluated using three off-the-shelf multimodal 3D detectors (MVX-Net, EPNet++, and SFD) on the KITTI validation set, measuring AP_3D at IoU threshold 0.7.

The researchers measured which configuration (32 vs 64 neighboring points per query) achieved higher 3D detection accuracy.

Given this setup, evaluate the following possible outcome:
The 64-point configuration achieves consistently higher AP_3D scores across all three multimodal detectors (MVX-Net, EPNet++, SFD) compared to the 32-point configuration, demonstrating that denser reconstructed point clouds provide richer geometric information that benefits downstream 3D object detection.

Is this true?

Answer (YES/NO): NO